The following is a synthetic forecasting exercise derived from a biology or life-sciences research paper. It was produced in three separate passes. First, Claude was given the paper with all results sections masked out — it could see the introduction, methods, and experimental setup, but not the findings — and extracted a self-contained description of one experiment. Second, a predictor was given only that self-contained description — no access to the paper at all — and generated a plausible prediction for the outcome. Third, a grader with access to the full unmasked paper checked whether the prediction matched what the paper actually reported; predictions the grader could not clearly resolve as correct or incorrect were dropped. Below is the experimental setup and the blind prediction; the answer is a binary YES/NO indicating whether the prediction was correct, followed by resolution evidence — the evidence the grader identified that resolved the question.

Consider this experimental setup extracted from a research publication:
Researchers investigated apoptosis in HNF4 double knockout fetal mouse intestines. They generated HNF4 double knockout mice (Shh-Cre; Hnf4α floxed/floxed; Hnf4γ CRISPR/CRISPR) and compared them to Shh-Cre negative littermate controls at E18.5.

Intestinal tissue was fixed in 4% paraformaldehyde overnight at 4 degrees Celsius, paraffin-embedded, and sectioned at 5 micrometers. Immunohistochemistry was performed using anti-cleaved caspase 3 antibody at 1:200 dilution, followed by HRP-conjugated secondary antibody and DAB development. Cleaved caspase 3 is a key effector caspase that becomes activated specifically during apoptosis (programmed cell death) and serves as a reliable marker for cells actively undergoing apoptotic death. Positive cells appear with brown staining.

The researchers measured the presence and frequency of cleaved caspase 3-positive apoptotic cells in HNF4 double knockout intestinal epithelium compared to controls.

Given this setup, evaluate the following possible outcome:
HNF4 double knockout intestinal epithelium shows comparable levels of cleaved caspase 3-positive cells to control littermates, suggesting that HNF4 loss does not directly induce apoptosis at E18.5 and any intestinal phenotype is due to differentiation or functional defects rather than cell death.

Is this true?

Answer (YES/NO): YES